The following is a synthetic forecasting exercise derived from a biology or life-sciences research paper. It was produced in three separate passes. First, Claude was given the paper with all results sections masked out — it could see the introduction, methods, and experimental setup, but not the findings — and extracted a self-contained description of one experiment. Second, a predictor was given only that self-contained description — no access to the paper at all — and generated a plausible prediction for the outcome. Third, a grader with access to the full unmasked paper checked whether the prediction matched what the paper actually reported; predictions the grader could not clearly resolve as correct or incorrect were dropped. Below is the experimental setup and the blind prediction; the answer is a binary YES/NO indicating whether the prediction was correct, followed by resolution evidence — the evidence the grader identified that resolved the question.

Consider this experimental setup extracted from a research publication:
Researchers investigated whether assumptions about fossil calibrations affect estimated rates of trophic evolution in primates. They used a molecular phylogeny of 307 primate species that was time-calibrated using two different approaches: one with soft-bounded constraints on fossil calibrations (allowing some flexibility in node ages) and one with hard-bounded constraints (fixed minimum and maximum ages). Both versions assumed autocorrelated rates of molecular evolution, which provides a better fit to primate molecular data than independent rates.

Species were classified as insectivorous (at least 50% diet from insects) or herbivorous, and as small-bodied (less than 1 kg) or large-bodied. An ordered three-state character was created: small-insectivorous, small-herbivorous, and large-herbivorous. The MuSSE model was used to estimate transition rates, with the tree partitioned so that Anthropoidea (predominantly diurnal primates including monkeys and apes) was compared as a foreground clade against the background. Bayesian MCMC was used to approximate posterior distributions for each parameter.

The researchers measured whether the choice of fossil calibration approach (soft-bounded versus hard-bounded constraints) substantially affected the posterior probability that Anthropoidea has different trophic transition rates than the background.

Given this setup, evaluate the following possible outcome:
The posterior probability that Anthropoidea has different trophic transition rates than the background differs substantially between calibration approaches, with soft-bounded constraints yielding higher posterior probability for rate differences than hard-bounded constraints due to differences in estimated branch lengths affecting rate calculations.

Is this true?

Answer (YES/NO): NO